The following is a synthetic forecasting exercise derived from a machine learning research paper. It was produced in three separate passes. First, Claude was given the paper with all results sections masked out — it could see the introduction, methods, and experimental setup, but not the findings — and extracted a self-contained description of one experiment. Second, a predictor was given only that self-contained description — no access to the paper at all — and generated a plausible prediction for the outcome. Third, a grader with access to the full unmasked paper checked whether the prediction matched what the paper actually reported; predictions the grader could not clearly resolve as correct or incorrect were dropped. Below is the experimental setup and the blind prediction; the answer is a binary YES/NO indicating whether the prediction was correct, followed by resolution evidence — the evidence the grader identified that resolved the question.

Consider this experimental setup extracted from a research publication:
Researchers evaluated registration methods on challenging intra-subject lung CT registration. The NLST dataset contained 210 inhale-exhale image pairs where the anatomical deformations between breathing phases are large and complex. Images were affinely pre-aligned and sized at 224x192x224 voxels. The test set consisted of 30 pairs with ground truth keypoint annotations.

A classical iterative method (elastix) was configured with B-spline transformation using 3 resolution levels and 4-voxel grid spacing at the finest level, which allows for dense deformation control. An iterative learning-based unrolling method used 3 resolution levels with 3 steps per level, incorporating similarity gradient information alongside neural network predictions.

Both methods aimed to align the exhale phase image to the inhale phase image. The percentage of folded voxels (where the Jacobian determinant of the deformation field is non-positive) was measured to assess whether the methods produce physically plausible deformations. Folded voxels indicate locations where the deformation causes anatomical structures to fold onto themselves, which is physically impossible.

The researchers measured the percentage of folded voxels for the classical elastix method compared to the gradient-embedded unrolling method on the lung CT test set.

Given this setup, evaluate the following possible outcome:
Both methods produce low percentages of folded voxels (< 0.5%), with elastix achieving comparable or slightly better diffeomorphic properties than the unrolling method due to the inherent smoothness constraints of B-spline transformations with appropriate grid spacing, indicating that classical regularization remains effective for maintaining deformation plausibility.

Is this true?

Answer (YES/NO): YES